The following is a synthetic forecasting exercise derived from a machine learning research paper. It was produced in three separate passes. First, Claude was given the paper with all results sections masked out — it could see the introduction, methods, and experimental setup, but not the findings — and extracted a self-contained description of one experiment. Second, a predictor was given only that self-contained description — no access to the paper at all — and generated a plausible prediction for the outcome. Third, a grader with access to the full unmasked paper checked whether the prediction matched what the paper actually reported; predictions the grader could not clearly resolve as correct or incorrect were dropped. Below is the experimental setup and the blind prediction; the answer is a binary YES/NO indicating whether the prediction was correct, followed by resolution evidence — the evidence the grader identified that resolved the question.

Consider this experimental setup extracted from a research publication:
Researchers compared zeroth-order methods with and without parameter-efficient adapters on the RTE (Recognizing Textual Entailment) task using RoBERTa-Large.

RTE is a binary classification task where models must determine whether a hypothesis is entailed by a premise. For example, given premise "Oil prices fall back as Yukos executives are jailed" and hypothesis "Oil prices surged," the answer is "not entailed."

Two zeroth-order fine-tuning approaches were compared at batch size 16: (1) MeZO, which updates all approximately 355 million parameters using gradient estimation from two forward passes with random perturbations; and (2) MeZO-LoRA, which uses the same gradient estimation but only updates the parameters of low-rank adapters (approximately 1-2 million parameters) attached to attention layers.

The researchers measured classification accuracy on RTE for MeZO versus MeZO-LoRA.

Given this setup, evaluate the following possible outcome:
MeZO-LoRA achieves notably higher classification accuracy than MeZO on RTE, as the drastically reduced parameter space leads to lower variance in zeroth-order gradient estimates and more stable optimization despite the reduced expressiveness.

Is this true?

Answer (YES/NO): NO